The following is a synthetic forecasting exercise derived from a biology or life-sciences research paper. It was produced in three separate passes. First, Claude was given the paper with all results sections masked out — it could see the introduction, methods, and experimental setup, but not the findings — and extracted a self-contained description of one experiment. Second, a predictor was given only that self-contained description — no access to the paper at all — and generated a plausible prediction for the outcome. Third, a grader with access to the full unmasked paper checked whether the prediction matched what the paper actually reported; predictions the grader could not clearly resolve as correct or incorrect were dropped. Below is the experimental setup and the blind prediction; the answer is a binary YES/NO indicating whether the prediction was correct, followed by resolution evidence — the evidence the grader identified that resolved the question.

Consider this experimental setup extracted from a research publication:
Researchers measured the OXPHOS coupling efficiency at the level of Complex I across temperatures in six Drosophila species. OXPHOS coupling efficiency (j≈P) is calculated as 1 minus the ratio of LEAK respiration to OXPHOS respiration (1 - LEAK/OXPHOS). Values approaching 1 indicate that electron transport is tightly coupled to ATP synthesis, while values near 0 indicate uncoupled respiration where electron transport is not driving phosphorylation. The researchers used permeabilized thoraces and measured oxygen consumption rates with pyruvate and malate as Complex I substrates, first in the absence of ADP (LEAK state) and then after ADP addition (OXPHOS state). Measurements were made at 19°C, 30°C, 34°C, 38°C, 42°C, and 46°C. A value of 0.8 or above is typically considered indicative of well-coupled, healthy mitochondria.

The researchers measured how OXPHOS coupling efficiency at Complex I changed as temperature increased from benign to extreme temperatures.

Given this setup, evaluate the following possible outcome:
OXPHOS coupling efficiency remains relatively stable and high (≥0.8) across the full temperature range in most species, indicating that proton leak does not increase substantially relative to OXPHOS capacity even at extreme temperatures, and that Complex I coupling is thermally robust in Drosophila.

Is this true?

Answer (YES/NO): NO